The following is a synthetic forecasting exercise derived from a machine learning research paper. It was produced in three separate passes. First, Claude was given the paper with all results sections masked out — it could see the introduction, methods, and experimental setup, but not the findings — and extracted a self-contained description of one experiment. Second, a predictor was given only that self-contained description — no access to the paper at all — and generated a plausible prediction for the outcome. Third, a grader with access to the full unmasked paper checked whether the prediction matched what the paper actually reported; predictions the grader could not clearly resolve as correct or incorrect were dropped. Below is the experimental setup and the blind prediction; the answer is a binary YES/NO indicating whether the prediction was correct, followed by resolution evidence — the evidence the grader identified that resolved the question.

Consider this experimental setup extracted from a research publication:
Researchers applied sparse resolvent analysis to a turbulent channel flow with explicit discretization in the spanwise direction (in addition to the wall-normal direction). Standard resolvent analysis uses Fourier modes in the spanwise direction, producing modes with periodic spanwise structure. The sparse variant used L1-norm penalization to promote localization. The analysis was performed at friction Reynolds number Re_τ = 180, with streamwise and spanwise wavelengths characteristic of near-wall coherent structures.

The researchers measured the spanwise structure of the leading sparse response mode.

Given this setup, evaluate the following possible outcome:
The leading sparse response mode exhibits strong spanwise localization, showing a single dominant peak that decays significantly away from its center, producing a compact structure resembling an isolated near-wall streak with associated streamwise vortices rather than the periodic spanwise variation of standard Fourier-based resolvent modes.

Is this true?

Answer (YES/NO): YES